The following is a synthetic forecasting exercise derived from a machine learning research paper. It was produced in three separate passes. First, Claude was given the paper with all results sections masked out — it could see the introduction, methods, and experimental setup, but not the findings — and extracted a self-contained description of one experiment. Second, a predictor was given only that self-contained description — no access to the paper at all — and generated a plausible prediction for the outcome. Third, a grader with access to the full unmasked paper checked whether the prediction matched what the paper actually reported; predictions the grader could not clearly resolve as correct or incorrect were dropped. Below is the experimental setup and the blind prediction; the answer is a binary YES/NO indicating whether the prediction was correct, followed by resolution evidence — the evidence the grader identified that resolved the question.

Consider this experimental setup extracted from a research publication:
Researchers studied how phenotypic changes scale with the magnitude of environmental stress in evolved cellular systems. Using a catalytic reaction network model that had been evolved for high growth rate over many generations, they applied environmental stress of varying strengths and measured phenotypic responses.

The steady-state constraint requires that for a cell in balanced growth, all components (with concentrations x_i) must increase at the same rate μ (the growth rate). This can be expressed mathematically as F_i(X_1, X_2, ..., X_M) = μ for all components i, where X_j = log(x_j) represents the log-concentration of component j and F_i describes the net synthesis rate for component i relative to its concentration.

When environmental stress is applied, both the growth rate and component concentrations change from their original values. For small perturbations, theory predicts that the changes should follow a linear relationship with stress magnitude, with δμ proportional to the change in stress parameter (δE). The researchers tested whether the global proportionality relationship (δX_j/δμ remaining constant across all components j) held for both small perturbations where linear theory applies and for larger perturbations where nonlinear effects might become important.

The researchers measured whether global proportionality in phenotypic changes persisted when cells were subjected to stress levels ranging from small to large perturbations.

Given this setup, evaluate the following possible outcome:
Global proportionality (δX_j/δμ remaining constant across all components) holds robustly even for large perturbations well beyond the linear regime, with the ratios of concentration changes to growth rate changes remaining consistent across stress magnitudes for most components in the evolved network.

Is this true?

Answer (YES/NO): YES